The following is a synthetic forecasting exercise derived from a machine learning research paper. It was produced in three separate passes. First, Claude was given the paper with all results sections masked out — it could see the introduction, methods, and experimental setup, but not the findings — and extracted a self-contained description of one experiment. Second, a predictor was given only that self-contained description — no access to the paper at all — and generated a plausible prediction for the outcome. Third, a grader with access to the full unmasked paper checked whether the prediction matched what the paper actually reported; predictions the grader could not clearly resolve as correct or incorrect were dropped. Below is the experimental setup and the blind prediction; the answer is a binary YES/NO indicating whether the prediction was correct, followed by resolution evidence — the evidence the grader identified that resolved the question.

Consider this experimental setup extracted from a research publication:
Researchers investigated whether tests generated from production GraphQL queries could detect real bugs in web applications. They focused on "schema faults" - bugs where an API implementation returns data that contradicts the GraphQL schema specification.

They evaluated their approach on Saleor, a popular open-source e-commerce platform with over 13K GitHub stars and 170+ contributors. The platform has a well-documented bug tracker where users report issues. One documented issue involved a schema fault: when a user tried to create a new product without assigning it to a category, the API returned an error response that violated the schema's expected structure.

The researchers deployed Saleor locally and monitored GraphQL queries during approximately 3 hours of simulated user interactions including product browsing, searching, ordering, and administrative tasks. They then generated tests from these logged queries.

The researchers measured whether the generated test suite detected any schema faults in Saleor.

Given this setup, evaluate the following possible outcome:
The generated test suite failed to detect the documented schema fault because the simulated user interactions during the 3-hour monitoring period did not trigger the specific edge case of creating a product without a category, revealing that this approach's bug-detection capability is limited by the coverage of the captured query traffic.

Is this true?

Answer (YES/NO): NO